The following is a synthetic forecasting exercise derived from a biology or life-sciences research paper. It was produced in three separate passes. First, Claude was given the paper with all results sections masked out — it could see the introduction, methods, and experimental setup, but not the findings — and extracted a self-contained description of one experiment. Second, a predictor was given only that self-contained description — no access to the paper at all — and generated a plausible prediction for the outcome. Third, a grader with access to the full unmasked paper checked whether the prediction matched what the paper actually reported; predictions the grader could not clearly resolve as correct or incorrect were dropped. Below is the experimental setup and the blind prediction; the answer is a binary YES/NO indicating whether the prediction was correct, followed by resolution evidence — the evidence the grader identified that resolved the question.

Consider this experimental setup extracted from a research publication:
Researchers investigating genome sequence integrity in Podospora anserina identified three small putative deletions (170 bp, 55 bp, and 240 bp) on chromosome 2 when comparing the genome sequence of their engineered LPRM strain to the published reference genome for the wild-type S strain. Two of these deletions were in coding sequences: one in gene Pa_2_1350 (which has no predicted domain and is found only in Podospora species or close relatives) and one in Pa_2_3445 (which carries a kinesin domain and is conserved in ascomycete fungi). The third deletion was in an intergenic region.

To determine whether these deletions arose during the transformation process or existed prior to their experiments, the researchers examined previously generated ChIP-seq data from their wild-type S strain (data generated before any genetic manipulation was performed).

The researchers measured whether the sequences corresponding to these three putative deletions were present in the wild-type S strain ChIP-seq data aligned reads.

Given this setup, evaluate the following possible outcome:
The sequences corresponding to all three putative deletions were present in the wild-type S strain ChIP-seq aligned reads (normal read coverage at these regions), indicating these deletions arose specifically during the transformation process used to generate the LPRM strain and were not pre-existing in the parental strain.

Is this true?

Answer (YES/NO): NO